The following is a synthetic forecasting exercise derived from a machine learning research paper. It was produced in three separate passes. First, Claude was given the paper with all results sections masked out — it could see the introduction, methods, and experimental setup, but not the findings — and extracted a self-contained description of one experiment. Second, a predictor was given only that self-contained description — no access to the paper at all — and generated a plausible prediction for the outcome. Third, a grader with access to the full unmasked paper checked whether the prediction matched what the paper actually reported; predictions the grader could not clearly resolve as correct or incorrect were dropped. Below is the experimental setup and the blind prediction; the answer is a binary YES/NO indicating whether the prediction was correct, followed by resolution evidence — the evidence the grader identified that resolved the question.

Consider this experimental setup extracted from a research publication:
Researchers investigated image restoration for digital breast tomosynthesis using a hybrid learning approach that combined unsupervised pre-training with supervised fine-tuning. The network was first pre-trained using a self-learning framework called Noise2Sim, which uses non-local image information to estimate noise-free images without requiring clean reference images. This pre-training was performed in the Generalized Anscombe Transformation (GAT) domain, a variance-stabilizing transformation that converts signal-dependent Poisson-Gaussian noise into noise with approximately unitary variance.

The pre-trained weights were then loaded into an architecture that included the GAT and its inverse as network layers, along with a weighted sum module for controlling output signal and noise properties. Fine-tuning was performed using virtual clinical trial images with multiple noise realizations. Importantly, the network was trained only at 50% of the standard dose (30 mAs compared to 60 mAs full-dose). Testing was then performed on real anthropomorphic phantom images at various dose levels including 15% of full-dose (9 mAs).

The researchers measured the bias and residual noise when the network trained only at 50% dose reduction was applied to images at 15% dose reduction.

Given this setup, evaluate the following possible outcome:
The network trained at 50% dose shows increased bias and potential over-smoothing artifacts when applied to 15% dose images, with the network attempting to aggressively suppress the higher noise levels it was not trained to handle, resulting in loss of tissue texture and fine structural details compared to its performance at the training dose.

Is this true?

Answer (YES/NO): NO